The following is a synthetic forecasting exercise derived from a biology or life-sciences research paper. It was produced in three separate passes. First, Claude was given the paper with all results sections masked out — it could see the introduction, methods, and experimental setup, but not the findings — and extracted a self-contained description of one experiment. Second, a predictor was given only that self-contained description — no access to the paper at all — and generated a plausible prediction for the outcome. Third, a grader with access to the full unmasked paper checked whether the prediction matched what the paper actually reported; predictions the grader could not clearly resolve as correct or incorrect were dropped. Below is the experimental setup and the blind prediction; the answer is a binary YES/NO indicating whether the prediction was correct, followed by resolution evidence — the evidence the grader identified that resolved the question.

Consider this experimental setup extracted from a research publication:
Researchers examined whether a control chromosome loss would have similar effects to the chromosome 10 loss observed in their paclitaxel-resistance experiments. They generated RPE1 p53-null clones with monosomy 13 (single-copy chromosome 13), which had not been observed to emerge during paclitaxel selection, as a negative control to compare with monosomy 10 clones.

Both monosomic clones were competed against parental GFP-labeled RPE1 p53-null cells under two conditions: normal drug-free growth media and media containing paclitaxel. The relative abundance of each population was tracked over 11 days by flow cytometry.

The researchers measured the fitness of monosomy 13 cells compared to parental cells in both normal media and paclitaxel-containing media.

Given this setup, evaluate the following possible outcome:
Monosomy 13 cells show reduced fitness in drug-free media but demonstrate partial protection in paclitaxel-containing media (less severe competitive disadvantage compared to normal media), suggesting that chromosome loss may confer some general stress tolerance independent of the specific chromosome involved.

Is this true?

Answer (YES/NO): NO